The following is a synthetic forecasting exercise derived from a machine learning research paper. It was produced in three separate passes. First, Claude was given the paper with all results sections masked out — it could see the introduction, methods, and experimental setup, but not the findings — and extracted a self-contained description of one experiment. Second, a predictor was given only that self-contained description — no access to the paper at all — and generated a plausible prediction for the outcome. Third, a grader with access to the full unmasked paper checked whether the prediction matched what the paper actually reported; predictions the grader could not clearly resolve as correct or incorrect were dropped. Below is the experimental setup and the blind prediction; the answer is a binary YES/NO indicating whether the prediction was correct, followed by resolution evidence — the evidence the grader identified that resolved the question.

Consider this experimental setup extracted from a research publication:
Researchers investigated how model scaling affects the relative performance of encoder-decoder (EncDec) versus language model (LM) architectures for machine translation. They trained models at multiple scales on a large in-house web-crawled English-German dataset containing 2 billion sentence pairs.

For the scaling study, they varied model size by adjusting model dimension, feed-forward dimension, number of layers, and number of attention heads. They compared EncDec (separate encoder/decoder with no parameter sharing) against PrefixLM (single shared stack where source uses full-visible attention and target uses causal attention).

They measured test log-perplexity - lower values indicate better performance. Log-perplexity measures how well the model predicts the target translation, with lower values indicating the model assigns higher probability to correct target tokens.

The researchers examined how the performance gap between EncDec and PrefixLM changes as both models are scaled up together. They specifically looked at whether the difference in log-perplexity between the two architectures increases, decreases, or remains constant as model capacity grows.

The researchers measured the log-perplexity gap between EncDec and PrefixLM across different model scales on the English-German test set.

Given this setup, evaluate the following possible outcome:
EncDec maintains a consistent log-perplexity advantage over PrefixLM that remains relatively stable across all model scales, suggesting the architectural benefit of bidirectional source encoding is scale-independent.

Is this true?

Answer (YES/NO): NO